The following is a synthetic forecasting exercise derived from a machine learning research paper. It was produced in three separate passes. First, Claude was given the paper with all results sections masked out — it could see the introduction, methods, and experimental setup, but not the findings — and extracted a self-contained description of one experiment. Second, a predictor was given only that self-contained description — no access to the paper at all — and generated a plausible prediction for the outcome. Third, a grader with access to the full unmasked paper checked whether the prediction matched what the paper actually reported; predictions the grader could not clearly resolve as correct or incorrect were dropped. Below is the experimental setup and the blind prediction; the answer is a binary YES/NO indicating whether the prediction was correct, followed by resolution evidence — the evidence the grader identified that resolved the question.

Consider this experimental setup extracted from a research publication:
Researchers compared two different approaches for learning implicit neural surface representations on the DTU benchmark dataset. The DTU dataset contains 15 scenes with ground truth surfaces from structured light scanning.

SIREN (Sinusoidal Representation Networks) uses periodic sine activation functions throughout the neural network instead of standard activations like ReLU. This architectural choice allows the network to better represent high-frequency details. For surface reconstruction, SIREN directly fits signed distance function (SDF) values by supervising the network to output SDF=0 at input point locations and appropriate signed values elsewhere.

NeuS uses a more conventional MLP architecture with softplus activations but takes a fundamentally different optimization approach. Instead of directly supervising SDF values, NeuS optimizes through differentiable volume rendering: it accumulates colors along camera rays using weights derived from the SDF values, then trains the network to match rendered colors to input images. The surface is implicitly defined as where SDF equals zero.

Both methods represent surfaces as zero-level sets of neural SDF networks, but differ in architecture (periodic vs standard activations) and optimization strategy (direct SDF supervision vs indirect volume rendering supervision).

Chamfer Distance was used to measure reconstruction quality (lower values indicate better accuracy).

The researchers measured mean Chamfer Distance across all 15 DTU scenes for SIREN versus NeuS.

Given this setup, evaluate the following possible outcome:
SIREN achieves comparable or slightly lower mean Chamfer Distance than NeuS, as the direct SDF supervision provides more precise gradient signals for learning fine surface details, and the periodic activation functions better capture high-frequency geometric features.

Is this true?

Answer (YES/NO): NO